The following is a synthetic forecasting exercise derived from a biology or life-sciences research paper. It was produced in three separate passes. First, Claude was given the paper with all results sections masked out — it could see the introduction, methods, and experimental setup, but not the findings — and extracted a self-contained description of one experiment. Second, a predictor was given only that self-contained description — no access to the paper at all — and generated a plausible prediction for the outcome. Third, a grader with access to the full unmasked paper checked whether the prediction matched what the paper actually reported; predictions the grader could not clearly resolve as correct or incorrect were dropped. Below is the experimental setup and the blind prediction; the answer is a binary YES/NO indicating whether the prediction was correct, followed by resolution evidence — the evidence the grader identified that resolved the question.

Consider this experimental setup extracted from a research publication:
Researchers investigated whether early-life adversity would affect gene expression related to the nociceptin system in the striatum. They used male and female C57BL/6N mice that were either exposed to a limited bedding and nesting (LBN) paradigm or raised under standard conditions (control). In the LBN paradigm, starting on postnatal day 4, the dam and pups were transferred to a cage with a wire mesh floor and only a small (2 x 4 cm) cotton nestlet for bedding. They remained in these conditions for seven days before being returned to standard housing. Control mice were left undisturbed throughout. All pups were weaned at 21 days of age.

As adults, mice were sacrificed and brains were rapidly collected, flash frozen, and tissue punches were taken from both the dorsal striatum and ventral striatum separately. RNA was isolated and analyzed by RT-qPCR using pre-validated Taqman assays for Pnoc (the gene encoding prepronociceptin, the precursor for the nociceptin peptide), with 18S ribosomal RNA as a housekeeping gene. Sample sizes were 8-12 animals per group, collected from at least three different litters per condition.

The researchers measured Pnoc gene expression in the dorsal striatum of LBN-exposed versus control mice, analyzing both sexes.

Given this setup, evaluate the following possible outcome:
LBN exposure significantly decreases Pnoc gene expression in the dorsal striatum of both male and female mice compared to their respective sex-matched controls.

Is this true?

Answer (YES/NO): NO